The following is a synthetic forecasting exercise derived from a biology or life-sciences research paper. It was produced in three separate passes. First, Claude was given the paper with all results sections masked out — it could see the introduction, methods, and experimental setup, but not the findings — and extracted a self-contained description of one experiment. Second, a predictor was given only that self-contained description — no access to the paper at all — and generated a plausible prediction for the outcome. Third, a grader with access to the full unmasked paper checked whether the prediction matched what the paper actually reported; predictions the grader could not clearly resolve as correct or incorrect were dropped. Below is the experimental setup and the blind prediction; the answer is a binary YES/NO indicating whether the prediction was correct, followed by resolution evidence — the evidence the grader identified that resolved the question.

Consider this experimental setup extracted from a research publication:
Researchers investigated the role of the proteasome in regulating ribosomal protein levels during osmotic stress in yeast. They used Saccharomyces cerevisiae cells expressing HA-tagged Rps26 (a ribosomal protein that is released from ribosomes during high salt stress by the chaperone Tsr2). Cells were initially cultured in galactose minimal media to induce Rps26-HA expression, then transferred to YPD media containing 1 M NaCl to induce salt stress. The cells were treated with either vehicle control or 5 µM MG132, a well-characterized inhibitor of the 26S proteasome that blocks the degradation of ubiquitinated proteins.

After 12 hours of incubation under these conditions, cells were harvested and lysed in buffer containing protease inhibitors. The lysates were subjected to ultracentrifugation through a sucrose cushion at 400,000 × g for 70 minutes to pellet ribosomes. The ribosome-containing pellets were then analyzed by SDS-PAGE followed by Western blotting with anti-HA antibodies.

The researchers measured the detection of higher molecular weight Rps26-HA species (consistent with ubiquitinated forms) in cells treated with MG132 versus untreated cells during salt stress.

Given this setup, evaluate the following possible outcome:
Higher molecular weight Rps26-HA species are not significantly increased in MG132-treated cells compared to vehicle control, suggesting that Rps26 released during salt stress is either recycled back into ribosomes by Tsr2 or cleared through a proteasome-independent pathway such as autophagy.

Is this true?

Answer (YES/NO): NO